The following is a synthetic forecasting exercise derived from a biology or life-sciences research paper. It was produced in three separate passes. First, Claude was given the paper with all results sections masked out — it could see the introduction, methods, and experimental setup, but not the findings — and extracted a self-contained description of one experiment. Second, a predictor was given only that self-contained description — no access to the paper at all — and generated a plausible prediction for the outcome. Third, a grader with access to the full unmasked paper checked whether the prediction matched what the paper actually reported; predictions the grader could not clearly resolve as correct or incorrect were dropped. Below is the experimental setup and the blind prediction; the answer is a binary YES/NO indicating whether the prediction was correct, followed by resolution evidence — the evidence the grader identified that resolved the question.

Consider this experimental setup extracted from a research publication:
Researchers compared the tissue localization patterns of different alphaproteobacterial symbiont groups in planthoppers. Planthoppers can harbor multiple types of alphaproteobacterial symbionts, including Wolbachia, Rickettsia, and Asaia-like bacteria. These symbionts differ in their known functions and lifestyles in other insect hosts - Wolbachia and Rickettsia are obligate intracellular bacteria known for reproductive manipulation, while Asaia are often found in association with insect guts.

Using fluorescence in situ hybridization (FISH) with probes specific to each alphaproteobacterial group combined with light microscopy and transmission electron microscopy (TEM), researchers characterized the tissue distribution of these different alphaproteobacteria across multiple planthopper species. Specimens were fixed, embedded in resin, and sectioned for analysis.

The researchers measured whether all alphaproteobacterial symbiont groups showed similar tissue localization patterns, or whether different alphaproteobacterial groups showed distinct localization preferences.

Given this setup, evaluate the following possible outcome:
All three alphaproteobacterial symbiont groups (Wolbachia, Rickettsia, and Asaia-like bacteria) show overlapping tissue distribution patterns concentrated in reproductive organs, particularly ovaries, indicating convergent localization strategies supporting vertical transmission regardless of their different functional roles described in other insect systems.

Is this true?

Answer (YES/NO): NO